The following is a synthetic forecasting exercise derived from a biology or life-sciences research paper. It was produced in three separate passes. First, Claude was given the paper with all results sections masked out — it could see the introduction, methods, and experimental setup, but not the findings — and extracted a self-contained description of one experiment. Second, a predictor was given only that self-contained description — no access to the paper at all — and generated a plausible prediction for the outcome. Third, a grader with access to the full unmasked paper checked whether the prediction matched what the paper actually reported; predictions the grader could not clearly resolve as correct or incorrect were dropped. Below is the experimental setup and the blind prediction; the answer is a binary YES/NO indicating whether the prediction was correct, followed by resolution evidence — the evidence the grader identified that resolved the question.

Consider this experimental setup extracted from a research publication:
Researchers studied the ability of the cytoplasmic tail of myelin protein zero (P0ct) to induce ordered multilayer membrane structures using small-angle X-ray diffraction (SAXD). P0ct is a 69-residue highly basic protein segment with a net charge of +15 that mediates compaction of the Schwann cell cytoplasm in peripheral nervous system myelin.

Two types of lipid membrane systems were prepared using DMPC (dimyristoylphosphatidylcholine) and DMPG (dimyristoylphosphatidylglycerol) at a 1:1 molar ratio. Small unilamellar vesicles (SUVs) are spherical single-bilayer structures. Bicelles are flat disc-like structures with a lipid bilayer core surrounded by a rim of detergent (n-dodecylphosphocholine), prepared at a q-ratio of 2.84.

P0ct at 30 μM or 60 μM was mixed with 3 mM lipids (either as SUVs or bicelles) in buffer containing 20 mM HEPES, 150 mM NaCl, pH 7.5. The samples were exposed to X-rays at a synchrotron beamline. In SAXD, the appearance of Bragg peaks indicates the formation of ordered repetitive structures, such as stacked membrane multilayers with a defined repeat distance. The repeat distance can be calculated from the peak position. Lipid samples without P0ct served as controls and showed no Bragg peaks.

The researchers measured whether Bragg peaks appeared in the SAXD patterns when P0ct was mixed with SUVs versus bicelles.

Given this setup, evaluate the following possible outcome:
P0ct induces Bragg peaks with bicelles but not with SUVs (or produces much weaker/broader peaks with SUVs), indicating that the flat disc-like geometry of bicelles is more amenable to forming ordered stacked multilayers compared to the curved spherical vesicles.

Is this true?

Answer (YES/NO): NO